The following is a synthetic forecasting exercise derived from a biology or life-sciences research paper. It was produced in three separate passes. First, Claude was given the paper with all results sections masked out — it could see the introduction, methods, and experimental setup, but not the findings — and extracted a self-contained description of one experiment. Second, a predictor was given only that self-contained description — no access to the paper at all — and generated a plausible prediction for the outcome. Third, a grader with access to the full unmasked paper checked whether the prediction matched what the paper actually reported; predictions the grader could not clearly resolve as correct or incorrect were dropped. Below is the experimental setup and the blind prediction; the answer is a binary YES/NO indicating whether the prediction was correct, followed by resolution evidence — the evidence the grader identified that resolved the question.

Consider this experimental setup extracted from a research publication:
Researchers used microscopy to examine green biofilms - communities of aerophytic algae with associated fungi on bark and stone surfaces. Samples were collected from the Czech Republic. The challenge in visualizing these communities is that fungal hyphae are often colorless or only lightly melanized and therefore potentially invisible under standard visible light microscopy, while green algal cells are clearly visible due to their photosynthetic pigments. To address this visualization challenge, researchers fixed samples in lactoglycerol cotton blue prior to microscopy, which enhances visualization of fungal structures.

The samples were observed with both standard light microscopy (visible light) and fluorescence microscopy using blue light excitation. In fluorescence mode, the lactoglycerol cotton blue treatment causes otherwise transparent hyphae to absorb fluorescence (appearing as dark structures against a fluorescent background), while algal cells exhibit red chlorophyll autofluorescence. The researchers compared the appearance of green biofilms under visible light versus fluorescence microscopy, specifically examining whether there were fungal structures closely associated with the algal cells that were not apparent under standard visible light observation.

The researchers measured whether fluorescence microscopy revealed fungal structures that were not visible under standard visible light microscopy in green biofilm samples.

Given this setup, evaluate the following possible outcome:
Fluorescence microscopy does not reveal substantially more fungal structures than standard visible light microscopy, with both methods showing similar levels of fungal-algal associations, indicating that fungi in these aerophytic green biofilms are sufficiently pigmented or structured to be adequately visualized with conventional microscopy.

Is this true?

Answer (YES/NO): NO